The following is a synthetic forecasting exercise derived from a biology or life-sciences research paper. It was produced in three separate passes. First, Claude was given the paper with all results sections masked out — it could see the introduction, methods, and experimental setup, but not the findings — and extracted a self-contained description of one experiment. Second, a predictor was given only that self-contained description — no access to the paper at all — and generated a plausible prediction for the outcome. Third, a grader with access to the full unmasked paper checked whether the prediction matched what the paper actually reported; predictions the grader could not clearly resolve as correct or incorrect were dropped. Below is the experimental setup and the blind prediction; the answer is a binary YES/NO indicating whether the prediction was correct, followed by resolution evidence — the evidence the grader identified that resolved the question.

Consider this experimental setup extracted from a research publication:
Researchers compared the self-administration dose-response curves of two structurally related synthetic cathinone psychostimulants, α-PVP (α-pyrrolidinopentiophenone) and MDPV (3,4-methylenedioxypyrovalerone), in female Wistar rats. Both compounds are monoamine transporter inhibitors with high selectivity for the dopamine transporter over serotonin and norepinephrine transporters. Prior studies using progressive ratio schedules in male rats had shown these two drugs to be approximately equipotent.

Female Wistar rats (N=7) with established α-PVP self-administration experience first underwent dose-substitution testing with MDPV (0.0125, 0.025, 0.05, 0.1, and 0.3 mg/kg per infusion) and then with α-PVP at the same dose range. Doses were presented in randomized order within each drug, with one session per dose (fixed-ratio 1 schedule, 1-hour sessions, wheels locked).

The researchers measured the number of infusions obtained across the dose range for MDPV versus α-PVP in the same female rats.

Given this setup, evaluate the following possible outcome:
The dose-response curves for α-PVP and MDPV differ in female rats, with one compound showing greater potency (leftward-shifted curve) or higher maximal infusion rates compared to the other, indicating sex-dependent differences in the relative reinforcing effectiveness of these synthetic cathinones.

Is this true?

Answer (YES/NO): NO